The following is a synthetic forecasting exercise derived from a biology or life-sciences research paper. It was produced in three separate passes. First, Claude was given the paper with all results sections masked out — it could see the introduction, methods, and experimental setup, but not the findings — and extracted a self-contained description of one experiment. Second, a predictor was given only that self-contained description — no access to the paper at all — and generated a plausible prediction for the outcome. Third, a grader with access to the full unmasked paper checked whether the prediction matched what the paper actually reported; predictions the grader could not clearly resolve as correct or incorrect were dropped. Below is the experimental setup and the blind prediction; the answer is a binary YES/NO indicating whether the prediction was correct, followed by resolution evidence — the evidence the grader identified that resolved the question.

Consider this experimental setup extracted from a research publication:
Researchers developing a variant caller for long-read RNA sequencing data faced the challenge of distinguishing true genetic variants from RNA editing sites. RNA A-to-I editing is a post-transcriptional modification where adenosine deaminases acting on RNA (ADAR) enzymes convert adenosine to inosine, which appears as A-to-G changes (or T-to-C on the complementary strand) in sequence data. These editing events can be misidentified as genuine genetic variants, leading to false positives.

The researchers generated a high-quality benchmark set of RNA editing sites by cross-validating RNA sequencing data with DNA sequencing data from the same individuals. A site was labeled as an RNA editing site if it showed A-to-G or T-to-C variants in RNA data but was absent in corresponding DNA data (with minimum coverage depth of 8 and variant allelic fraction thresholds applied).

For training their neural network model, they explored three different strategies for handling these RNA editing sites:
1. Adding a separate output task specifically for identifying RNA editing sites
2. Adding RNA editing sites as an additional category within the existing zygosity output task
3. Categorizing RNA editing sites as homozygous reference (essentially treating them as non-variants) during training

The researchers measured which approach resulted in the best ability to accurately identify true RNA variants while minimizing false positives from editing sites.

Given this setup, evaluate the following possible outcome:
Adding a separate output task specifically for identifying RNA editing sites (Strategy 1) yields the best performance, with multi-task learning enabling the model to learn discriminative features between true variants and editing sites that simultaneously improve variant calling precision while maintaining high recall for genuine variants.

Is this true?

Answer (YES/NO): NO